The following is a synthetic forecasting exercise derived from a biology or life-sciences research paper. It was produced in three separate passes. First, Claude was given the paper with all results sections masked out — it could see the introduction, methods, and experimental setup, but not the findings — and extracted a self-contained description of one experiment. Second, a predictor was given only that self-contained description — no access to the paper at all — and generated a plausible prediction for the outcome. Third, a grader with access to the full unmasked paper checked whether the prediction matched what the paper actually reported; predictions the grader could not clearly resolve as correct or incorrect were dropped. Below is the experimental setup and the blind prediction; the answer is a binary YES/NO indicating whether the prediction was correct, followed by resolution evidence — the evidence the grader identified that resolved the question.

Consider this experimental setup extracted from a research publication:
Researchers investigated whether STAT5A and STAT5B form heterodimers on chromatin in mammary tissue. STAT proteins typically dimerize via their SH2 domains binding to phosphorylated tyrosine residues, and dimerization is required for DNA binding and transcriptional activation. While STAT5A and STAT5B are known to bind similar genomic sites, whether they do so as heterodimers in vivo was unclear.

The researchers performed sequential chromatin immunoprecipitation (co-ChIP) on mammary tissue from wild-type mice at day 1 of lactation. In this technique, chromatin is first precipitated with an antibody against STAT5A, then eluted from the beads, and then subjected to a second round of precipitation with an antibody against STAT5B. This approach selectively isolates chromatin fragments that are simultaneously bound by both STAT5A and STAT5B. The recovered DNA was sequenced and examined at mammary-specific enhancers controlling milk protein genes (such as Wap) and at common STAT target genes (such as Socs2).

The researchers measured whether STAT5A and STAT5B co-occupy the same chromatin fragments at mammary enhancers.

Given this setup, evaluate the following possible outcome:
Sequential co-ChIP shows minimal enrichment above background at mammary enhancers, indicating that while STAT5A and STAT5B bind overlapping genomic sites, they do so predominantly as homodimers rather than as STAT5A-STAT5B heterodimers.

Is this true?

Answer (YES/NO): NO